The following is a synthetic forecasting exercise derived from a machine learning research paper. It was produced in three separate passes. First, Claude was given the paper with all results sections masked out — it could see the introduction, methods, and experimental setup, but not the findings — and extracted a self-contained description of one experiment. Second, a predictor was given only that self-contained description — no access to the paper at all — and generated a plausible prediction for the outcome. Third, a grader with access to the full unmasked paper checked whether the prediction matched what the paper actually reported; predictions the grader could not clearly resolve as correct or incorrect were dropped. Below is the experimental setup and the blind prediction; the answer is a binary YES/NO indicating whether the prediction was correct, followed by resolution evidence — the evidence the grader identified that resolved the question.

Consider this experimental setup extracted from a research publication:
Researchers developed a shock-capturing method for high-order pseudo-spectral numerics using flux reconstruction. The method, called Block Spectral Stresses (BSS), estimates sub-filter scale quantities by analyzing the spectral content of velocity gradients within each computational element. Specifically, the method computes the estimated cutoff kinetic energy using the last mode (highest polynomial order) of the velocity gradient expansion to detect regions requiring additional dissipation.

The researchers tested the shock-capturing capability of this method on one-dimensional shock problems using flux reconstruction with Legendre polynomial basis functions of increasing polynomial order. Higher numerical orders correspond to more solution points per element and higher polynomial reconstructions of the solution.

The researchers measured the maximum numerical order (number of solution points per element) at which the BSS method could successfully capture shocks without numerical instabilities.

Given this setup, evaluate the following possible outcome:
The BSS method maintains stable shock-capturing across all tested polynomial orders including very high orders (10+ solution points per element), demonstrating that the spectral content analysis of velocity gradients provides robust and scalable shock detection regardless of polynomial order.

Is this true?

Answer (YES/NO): YES